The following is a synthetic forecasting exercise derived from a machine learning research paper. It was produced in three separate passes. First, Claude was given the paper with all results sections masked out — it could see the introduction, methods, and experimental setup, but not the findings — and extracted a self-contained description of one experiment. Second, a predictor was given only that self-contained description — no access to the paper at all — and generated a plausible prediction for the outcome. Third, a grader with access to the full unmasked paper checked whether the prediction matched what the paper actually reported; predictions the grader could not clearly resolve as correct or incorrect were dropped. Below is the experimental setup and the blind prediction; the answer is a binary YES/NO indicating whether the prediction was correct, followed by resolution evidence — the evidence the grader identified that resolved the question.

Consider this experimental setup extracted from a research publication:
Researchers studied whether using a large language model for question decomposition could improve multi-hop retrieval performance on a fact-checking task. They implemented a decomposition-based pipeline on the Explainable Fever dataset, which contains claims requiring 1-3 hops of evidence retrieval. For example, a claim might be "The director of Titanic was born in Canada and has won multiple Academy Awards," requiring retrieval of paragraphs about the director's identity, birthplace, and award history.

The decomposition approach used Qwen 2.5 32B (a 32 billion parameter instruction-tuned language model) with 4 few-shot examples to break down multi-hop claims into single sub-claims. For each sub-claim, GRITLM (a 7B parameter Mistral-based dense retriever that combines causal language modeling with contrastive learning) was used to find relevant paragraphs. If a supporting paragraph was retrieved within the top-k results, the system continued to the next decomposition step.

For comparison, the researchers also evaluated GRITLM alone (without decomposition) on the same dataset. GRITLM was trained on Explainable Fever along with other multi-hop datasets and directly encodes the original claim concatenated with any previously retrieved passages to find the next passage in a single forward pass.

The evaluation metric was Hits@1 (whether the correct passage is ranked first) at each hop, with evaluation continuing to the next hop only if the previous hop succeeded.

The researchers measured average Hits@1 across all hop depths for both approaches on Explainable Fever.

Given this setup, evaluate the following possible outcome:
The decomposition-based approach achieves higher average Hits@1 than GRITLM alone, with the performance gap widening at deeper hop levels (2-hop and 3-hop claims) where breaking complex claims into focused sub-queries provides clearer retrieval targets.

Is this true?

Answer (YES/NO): NO